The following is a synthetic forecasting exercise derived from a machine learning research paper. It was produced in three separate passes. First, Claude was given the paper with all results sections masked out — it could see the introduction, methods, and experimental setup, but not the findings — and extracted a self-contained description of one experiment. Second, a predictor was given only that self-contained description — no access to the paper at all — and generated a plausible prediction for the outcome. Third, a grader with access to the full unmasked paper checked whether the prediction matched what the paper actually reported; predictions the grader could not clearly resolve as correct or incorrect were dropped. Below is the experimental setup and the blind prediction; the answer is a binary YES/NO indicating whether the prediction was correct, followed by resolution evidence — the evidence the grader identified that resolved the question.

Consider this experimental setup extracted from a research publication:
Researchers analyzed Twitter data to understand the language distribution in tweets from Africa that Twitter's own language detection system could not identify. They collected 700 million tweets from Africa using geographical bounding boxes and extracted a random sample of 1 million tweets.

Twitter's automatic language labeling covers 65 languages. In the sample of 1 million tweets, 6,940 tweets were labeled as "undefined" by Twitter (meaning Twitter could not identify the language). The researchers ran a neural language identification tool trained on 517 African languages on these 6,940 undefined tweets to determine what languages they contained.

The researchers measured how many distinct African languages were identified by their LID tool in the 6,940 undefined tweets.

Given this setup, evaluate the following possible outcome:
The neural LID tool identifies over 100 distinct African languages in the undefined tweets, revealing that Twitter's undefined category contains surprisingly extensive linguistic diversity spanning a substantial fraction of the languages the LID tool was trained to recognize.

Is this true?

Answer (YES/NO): YES